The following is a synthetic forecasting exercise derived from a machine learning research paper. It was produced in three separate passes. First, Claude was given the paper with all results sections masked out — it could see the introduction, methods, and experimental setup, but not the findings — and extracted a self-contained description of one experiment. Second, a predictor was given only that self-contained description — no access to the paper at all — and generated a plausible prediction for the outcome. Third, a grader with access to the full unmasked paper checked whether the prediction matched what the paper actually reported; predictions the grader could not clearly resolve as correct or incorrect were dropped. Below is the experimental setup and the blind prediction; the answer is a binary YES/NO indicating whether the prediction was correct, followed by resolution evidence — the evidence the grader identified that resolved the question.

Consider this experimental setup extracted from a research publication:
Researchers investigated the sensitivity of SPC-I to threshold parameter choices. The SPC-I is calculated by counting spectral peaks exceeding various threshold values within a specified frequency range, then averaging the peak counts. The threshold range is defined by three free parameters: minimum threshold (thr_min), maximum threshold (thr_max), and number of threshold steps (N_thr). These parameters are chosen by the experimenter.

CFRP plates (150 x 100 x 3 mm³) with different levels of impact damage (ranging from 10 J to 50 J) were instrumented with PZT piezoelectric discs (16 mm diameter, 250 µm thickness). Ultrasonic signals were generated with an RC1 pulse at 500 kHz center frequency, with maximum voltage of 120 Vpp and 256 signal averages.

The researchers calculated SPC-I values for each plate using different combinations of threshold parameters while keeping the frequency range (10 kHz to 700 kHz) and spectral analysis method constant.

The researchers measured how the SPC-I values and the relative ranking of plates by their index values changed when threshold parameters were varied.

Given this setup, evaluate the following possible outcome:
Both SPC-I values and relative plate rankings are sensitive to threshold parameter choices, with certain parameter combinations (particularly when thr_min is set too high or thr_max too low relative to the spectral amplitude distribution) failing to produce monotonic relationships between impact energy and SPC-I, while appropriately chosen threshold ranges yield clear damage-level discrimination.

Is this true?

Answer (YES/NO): NO